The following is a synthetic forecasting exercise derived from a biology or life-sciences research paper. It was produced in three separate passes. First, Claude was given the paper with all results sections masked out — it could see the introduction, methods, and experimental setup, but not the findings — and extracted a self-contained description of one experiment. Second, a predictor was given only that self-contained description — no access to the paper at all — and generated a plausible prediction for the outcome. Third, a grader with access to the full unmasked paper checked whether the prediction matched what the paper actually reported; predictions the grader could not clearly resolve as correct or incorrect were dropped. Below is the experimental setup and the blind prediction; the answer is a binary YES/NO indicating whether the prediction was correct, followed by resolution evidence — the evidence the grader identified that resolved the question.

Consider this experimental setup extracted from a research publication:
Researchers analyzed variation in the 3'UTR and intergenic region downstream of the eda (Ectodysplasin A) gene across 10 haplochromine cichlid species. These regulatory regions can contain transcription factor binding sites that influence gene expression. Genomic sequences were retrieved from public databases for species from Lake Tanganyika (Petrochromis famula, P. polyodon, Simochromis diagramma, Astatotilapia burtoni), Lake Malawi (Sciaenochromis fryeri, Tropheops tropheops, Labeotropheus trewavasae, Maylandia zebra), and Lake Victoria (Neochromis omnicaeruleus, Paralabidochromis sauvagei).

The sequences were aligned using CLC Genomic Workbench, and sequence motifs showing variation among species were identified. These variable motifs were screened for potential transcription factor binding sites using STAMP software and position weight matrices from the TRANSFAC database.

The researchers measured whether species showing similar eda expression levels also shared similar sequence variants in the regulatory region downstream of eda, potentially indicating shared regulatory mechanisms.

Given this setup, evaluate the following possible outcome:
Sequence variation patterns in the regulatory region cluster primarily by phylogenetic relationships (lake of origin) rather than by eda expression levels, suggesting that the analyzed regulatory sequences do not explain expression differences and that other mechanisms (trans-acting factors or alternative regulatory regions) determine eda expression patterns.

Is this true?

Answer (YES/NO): NO